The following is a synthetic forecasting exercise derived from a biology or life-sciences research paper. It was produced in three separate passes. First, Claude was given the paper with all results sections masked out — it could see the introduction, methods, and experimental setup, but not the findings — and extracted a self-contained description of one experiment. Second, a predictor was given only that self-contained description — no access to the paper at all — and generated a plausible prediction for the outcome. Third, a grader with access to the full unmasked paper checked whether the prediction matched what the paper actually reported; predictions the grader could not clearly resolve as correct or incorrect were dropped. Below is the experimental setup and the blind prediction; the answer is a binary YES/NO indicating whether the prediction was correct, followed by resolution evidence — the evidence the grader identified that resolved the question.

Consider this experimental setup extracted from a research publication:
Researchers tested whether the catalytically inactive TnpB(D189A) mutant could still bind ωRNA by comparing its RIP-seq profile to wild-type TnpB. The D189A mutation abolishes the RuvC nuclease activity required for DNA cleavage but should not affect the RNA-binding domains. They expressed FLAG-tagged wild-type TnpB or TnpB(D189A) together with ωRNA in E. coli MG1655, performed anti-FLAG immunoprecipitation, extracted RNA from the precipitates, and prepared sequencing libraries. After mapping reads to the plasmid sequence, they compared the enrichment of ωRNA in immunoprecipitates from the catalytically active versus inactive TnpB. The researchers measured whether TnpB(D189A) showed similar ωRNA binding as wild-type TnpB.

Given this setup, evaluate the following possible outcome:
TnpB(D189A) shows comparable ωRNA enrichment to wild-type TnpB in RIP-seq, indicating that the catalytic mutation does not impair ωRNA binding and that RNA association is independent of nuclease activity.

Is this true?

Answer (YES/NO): YES